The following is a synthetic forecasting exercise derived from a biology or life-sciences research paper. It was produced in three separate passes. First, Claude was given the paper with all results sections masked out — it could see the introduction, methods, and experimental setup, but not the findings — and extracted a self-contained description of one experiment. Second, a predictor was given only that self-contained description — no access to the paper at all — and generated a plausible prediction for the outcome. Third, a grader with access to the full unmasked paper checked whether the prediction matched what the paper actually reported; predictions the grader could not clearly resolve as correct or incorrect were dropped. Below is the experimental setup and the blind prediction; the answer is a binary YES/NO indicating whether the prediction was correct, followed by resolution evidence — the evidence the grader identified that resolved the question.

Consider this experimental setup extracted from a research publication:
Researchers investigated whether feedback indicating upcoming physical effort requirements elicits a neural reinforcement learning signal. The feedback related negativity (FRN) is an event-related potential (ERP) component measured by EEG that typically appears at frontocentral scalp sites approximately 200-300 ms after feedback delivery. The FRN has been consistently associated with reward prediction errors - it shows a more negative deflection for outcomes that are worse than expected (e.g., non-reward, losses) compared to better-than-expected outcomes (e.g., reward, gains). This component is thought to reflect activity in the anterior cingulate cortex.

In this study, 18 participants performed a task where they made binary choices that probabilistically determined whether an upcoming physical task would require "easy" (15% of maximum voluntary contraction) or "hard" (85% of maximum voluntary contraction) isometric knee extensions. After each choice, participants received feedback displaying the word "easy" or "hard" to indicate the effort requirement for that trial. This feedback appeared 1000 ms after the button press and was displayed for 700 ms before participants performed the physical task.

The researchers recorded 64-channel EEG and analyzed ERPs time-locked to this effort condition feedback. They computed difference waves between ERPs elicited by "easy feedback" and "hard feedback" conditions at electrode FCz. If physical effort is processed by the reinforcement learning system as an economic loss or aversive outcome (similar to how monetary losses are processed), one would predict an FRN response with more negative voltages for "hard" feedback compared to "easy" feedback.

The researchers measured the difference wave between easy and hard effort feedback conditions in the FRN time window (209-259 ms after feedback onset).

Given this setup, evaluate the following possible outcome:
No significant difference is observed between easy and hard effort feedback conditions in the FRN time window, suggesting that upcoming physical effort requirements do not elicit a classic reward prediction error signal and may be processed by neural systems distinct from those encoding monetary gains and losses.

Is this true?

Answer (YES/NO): YES